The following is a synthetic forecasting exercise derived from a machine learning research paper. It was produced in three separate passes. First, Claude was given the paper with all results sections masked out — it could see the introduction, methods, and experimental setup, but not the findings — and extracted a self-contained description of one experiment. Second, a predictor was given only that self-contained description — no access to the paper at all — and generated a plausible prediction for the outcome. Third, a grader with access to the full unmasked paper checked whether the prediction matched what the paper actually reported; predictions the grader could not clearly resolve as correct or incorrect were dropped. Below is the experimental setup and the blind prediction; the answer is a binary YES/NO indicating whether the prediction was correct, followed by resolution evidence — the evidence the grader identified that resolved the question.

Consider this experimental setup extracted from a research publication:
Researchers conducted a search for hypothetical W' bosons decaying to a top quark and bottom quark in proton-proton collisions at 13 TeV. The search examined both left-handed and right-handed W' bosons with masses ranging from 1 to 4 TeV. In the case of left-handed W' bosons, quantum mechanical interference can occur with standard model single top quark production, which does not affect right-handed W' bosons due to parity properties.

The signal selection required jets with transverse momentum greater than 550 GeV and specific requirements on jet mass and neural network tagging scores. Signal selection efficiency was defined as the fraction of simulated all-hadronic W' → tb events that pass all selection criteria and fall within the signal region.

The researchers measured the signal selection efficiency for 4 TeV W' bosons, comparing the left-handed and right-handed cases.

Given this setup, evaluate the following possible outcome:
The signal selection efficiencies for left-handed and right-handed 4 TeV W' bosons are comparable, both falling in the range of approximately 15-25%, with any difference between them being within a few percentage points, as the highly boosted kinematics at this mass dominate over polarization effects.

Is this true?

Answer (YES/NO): NO